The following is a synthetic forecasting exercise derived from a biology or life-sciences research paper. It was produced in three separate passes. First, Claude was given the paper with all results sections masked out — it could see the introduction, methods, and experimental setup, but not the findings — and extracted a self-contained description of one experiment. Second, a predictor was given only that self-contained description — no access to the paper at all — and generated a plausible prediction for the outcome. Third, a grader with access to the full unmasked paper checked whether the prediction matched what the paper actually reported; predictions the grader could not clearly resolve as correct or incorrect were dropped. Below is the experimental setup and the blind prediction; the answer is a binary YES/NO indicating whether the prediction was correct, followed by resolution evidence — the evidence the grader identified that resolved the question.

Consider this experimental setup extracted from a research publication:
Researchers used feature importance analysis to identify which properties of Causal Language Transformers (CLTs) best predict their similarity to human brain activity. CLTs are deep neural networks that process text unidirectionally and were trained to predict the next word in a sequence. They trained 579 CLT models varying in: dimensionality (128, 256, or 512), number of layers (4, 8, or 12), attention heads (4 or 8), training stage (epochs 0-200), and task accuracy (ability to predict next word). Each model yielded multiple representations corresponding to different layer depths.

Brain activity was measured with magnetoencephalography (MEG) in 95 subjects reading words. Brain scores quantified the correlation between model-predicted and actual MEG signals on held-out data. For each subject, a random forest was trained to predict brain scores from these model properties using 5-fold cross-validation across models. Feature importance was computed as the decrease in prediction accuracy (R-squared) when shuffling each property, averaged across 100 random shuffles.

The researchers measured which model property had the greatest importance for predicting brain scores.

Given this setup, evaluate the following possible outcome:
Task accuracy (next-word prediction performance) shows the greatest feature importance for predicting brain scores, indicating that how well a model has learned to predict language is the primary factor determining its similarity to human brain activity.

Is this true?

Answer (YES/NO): NO